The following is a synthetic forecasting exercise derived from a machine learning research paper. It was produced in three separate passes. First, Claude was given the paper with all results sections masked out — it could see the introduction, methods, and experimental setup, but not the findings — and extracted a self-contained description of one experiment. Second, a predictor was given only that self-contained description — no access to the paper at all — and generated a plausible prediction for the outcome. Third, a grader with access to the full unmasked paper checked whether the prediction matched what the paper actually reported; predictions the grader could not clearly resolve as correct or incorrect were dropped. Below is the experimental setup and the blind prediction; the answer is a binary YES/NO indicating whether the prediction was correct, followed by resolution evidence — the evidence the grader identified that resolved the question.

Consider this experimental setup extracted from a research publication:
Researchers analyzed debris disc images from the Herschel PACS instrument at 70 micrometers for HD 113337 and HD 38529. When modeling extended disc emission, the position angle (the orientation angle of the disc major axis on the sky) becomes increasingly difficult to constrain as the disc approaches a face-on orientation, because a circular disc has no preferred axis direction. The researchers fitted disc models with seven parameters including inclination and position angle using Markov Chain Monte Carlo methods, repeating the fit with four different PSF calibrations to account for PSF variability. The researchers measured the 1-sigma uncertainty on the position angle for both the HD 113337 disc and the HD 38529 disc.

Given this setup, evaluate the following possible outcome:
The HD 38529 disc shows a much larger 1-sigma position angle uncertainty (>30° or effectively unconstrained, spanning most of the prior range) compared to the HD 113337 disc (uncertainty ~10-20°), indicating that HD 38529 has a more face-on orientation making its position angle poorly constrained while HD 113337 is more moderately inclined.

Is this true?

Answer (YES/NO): NO